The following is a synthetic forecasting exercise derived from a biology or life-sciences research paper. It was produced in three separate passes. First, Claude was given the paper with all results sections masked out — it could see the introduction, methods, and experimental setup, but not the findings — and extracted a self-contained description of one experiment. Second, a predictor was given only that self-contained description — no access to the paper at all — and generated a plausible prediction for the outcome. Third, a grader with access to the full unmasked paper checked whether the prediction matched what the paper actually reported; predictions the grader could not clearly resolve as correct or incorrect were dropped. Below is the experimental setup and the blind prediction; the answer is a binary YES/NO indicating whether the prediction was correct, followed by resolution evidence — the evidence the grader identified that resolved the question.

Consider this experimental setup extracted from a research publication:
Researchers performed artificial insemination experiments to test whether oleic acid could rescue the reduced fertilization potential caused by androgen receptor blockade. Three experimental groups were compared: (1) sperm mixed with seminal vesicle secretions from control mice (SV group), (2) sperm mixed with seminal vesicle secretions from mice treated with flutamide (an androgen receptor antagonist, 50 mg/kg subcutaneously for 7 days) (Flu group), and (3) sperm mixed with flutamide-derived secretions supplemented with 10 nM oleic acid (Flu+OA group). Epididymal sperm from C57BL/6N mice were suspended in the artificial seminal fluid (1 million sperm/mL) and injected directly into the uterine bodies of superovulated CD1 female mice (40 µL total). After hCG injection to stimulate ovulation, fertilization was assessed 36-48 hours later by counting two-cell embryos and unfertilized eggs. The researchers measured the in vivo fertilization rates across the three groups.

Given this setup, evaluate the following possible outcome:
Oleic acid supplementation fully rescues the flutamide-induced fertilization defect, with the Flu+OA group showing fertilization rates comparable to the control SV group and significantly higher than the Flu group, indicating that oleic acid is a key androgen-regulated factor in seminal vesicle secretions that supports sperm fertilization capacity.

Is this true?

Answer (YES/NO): NO